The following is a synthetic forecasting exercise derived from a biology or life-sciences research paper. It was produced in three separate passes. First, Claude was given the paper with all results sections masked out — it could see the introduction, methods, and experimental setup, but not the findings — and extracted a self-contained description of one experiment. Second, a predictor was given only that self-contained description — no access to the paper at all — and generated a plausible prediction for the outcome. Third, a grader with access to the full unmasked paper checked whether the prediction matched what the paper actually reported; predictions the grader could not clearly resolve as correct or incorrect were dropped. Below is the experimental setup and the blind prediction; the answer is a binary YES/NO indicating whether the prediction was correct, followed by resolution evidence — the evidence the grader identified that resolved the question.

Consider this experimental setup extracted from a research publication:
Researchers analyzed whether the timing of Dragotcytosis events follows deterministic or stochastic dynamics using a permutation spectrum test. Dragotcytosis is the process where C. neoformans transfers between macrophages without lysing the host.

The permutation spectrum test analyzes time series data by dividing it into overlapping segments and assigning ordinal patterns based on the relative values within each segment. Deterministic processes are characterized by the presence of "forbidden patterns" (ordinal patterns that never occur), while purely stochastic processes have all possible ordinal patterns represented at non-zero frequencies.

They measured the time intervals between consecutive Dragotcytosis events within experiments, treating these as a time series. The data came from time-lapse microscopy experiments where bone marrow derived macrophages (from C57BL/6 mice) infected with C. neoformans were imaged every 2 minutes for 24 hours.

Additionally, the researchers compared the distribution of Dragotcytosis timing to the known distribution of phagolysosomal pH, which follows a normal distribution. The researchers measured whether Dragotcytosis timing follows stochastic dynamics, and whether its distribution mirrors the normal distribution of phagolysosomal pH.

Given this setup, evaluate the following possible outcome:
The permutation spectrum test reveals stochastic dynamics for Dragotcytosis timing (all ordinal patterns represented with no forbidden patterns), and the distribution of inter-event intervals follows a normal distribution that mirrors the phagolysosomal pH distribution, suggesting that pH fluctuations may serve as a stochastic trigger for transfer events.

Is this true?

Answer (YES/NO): NO